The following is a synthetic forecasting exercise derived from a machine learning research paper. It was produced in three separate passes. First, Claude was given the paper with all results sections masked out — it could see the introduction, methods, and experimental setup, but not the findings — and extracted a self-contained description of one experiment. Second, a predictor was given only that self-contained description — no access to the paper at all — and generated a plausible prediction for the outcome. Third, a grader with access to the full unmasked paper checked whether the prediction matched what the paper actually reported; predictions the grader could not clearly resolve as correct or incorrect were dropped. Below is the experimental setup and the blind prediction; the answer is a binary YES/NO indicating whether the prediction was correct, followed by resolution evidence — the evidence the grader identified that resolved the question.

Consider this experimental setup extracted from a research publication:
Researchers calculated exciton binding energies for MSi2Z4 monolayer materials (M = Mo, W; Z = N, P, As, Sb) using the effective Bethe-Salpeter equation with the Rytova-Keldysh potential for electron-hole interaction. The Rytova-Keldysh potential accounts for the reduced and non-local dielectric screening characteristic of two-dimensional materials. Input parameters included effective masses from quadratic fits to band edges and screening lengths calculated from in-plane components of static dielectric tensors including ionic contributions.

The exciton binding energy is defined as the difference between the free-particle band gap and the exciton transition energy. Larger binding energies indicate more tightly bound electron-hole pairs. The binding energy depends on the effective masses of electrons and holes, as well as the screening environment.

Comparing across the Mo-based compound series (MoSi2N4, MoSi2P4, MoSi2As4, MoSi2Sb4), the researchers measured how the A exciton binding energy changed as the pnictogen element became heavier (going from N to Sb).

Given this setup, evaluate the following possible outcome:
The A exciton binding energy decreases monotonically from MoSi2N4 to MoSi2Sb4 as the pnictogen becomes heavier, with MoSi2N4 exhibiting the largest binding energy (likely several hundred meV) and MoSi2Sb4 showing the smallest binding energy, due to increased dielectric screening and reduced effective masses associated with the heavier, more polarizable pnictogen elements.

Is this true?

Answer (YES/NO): YES